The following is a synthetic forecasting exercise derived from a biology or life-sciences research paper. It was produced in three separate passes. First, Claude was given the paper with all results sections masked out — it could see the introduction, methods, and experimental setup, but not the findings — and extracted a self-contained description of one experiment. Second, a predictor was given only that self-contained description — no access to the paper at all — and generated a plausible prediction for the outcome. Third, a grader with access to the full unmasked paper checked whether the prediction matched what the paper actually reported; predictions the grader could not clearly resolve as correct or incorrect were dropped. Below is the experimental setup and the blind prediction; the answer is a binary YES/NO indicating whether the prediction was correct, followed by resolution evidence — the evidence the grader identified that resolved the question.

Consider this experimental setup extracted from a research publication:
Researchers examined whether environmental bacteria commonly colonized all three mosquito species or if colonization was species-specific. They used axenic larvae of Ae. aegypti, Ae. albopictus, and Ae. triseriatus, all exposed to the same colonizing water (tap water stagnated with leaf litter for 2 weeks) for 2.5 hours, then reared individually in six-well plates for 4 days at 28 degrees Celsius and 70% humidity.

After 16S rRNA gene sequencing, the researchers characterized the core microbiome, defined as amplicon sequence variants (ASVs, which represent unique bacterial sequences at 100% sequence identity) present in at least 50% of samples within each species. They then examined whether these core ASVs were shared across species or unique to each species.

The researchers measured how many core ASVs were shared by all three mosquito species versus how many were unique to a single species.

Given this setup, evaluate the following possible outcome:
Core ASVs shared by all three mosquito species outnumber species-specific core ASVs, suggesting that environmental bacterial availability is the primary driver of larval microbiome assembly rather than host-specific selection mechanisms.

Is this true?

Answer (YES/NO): YES